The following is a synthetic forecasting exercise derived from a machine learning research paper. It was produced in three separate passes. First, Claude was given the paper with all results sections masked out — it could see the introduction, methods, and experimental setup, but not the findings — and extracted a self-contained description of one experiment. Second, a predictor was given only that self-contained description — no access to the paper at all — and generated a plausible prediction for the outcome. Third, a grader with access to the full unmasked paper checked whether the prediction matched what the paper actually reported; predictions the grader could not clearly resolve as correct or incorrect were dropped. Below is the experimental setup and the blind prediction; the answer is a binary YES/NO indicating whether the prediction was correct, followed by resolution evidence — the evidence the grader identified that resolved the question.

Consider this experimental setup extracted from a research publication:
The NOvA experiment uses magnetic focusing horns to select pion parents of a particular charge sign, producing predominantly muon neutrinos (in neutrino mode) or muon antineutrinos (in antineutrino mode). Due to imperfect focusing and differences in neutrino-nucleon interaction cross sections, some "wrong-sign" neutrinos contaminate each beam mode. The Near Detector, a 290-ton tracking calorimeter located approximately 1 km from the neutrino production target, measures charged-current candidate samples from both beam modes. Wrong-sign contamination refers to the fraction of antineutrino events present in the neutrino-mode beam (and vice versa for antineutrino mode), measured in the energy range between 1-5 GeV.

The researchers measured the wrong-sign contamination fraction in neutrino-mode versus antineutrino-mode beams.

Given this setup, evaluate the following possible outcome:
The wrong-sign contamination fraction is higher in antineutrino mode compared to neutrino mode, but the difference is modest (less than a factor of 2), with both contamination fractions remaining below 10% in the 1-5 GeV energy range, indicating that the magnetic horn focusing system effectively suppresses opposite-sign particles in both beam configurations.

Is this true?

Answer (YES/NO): NO